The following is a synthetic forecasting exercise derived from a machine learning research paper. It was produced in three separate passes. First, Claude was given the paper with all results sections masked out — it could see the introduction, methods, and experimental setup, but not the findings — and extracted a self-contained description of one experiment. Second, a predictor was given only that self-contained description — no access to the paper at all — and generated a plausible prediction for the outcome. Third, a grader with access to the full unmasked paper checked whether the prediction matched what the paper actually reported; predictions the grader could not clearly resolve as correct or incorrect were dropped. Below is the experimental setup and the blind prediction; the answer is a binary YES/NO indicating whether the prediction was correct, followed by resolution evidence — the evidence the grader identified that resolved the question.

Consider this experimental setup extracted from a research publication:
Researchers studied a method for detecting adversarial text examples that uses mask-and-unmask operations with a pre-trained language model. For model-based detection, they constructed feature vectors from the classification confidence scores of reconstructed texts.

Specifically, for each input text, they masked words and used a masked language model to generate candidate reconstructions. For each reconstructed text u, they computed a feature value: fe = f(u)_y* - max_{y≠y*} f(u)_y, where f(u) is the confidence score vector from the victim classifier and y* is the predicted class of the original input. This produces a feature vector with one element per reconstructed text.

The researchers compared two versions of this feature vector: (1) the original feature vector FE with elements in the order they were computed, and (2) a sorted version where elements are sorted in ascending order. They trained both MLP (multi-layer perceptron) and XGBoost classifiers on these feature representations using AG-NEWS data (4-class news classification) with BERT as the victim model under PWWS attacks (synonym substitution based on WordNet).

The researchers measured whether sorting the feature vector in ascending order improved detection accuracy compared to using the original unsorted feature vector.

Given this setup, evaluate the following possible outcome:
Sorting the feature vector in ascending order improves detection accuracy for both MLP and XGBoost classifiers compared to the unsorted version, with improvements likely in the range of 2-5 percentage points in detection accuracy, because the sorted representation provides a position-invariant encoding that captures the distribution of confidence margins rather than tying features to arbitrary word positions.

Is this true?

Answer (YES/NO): NO